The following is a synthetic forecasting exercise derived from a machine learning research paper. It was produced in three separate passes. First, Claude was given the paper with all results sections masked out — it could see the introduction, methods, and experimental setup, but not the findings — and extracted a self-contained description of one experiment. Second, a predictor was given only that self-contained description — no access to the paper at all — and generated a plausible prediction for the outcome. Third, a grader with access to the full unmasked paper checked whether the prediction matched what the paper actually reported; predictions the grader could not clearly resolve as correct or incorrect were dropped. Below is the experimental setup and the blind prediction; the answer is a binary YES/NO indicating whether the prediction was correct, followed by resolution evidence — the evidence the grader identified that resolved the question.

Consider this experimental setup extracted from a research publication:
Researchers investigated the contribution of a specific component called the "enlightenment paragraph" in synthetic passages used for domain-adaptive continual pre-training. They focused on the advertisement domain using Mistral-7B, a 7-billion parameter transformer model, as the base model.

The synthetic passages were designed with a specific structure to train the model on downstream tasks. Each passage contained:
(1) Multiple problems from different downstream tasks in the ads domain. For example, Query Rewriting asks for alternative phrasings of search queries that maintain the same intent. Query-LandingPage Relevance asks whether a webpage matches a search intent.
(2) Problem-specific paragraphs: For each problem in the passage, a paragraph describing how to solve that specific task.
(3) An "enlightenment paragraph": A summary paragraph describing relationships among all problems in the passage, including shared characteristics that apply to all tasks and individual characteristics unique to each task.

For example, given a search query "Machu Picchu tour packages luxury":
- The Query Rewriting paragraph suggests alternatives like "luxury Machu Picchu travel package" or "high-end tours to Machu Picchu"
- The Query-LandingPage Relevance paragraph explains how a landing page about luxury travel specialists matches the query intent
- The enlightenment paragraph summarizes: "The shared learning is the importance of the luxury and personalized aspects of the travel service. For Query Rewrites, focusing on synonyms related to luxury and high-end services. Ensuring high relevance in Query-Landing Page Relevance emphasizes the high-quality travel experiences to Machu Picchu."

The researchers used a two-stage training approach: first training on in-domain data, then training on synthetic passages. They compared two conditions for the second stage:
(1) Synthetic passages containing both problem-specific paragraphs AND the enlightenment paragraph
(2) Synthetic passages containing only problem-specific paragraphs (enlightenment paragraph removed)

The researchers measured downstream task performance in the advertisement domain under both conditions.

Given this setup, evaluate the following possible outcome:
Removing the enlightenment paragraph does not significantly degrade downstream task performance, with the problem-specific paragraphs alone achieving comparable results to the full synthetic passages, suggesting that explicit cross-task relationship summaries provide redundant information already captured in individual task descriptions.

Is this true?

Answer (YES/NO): NO